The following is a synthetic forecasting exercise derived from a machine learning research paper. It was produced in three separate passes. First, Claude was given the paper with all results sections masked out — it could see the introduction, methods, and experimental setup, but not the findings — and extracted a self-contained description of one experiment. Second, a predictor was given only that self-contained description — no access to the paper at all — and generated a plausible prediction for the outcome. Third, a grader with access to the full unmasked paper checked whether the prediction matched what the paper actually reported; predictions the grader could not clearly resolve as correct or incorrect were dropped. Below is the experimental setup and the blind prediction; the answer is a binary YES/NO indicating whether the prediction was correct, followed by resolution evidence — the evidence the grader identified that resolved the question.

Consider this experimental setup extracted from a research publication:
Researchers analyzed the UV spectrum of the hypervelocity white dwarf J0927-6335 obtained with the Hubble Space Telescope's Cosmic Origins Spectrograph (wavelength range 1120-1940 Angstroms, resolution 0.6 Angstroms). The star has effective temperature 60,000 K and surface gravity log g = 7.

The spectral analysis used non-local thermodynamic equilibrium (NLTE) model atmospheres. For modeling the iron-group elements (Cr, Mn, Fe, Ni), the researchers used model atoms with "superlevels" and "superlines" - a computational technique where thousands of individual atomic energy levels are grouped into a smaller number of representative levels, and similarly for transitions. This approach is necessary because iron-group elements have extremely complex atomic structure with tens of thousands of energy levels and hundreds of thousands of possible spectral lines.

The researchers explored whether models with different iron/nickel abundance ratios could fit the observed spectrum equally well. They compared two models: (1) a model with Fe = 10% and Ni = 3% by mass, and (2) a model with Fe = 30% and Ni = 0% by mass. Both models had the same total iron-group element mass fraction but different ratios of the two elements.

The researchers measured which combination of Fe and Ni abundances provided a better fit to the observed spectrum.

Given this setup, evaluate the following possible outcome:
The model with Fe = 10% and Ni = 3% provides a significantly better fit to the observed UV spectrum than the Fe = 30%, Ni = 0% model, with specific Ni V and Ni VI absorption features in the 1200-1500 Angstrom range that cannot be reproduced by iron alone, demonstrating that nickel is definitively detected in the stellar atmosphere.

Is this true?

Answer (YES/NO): NO